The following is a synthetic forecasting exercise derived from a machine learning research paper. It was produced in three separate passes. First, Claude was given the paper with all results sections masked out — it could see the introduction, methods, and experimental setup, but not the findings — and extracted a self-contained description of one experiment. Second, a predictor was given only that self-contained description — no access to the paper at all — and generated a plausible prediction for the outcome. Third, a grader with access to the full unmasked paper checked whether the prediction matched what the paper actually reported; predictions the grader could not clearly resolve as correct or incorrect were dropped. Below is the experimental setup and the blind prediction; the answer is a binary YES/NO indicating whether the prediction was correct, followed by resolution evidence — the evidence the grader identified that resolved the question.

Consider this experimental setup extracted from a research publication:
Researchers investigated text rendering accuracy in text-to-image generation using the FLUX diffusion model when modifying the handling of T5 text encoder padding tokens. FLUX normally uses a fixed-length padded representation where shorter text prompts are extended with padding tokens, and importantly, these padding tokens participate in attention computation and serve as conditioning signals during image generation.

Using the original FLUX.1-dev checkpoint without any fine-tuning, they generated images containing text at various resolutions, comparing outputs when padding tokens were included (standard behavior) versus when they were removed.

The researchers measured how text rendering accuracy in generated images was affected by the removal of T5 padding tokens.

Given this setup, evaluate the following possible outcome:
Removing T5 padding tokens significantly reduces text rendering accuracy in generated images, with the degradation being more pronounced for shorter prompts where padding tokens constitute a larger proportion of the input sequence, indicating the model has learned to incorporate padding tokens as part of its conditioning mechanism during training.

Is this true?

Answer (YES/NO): NO